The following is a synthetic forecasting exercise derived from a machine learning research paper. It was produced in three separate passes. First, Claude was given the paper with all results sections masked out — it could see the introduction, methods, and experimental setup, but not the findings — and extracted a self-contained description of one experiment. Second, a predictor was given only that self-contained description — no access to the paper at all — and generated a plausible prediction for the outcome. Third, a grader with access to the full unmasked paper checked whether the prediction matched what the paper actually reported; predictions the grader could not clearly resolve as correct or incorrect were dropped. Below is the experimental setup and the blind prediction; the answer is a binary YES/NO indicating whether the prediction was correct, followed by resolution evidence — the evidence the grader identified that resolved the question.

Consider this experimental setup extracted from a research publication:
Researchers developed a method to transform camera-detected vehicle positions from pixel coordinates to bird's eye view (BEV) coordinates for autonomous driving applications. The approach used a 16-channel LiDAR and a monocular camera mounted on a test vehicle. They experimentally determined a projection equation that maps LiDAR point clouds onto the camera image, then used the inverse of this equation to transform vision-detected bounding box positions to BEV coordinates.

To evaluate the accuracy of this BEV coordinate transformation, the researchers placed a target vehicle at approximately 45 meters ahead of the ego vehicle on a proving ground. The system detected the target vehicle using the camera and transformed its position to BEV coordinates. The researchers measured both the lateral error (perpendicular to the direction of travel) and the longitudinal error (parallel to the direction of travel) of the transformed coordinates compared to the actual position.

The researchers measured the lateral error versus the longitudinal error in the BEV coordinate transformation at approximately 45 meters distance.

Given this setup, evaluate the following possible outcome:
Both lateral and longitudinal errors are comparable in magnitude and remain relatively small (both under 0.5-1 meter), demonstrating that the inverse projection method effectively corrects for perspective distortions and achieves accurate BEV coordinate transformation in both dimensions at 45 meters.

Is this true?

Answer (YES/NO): NO